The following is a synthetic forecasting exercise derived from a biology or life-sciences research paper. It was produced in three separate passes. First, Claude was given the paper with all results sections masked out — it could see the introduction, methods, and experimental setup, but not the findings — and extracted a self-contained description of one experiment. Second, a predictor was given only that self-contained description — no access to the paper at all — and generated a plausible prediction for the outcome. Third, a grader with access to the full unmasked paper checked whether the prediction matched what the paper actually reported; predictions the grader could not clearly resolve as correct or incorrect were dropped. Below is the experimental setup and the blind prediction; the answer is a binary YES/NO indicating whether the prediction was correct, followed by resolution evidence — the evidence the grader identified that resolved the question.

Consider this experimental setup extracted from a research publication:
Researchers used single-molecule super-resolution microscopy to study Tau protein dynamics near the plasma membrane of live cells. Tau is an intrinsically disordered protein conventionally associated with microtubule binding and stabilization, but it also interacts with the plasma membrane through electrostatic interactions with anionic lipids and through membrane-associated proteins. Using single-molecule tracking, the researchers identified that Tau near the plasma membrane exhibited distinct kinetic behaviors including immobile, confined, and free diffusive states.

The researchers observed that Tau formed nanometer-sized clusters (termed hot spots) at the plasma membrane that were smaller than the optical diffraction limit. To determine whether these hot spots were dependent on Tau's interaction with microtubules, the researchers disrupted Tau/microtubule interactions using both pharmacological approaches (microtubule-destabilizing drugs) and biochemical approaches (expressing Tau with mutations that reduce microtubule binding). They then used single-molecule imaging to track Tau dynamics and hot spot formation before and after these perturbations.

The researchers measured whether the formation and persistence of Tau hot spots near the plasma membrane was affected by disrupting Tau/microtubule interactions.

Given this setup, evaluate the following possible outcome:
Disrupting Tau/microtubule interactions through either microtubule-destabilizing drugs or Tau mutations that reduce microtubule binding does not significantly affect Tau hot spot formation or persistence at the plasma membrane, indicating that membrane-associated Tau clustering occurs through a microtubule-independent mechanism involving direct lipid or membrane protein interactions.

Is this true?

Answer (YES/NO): YES